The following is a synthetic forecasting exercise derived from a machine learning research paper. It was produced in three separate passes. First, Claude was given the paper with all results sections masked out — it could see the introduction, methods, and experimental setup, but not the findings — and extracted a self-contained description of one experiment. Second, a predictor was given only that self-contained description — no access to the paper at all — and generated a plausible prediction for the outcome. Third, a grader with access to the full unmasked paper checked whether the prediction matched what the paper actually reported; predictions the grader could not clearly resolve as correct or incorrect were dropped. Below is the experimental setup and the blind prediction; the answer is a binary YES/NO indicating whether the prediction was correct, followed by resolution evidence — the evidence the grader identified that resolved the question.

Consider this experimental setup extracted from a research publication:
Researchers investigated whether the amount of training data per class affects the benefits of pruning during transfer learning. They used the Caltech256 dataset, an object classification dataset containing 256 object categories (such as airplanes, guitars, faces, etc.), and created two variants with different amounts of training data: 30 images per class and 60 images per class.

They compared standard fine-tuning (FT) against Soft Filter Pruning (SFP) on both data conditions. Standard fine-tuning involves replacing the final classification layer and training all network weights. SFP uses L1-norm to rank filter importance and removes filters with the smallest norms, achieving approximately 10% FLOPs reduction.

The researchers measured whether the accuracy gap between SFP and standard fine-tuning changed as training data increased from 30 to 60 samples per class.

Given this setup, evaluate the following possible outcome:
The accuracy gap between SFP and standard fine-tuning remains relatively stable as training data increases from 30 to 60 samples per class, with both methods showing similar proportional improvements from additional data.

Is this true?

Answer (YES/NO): NO